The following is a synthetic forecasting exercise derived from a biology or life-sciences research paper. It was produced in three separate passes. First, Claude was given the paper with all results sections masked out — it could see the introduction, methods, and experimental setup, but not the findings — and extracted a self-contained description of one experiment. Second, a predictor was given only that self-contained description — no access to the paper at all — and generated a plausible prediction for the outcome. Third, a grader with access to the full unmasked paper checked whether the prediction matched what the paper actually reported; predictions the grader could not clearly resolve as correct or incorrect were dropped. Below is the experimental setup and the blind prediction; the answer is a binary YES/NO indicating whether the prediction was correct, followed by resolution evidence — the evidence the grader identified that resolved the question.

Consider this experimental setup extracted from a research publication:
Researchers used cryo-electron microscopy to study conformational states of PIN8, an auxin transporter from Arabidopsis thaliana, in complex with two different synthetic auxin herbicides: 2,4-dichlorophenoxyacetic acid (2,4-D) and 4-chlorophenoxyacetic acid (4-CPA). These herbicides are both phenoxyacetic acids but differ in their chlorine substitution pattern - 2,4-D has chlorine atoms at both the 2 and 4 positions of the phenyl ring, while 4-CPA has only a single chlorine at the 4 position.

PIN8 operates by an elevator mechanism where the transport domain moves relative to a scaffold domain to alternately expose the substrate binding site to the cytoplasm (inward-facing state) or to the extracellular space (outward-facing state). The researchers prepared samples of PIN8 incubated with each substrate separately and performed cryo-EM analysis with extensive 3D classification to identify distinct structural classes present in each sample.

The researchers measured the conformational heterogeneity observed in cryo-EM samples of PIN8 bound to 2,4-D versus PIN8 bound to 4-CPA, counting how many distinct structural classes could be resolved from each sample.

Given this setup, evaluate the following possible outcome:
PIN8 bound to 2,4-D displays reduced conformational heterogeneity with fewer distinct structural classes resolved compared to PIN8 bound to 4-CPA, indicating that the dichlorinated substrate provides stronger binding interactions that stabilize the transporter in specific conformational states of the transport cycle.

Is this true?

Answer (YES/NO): YES